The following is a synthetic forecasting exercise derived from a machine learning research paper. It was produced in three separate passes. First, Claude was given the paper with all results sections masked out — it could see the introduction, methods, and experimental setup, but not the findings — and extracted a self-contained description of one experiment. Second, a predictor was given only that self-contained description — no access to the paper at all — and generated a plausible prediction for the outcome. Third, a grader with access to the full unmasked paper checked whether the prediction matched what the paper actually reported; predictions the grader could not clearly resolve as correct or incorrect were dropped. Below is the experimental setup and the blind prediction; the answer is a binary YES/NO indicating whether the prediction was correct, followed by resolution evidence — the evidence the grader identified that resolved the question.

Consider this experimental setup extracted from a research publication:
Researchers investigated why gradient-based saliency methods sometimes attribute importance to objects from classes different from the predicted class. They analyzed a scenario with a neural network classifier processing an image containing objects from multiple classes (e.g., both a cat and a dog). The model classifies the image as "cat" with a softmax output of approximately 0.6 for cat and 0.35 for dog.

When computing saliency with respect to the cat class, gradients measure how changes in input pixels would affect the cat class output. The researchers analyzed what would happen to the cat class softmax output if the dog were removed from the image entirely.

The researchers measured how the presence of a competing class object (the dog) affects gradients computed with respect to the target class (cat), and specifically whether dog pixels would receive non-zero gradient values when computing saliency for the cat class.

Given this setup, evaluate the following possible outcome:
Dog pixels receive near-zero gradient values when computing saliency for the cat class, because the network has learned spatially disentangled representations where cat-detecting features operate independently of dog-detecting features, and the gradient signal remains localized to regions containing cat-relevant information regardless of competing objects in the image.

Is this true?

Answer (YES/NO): NO